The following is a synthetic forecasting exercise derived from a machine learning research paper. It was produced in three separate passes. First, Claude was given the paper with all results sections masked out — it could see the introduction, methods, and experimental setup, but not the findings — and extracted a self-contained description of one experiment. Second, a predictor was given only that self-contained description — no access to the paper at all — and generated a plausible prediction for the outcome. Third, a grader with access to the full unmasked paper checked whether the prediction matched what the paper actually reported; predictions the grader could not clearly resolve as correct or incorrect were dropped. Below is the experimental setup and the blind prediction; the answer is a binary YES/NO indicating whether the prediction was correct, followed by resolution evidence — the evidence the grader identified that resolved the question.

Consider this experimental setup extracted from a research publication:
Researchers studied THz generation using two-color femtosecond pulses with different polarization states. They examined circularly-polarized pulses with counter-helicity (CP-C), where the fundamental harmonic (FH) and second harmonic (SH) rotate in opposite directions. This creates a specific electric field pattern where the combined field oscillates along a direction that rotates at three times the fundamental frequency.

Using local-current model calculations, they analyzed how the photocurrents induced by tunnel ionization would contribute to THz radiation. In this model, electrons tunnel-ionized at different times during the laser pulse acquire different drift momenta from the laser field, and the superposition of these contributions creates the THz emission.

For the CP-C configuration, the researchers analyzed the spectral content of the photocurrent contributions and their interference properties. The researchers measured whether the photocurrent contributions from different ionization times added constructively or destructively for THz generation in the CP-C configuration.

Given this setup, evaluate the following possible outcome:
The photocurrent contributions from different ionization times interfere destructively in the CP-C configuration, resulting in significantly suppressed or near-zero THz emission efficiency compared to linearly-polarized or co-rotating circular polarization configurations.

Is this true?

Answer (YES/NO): YES